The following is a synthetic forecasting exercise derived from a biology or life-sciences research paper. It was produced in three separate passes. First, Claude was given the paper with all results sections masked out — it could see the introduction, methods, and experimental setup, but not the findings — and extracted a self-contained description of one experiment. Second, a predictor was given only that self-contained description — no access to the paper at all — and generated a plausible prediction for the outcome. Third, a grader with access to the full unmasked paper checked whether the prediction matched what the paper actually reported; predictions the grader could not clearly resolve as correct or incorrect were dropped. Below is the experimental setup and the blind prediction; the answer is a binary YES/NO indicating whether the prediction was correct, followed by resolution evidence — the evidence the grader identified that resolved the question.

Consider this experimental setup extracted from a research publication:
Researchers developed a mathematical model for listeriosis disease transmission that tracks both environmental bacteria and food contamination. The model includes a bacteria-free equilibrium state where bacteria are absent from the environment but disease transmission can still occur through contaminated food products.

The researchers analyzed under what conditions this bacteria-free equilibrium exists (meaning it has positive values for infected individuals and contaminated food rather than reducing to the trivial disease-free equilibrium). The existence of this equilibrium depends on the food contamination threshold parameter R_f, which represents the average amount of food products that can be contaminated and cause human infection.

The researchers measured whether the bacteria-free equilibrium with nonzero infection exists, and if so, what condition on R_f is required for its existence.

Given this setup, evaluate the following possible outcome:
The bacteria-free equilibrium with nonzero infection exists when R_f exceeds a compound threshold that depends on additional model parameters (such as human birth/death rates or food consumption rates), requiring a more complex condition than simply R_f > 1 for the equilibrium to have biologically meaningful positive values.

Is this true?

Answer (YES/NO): NO